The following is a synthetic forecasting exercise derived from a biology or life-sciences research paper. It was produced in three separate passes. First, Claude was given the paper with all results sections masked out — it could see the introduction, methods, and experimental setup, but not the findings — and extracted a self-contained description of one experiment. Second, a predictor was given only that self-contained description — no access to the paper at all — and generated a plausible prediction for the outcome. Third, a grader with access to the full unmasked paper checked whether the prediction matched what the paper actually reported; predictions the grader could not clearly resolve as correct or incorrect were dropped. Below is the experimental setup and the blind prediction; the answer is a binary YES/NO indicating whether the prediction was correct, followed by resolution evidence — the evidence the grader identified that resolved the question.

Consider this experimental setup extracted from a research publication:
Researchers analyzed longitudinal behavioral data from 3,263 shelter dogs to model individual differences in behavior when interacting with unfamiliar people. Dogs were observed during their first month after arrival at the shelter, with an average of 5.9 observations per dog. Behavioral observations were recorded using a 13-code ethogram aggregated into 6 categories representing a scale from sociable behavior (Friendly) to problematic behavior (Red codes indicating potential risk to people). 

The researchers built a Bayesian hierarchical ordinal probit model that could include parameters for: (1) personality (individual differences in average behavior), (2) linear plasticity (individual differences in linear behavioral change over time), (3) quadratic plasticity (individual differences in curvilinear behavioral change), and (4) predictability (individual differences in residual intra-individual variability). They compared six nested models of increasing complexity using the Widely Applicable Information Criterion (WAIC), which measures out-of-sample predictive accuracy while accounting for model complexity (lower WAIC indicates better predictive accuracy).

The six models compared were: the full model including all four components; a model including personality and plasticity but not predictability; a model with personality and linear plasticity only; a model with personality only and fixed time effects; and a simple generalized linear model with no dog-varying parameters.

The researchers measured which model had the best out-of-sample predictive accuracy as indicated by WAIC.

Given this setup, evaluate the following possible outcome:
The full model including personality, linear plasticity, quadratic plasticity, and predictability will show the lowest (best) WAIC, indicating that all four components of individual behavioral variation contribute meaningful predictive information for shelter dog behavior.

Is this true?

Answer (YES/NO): YES